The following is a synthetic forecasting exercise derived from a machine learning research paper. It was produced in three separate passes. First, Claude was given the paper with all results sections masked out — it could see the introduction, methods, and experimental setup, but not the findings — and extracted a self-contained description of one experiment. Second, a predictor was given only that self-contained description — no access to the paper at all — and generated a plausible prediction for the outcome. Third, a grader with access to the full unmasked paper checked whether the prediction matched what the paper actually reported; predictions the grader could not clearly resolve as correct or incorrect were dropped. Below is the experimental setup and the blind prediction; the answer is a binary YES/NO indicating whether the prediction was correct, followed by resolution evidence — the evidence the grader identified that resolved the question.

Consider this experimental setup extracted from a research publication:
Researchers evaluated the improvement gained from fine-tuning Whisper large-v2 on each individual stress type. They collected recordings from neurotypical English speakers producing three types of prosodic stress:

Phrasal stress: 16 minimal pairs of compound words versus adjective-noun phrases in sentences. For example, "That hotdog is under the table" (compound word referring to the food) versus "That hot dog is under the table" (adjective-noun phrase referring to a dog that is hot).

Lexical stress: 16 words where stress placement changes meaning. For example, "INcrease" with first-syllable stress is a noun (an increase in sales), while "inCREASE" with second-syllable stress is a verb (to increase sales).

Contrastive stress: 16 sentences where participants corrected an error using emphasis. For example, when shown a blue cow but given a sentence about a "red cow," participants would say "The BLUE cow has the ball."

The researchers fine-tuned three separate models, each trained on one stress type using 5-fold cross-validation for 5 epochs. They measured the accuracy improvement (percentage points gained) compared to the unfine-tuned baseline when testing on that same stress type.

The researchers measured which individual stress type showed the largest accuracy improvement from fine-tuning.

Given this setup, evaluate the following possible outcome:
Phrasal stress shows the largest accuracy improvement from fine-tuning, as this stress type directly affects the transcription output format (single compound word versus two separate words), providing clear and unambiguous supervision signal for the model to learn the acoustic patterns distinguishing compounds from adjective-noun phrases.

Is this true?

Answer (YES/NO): NO